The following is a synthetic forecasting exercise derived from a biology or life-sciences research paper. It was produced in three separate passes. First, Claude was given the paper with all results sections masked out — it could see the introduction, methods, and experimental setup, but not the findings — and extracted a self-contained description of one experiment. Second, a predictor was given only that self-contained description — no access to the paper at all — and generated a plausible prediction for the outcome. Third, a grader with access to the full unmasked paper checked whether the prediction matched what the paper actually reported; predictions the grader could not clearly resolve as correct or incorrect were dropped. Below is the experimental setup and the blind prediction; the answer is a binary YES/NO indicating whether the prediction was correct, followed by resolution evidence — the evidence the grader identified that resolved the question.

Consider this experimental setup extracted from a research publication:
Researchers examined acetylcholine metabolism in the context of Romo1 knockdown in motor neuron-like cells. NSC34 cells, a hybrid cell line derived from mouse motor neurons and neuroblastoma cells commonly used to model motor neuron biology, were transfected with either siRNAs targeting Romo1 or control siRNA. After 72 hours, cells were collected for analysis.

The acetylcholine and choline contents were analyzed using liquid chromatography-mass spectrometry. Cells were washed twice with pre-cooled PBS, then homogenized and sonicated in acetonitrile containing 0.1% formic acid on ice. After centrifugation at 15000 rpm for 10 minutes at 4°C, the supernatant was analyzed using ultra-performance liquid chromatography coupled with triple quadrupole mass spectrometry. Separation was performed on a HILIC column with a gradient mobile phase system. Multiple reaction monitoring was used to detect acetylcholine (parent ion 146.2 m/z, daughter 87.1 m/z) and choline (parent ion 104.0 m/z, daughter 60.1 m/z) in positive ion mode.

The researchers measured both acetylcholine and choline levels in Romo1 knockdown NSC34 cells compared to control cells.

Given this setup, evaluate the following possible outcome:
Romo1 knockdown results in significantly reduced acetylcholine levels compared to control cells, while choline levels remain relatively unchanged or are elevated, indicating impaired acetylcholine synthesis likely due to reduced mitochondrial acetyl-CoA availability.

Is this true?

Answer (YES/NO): YES